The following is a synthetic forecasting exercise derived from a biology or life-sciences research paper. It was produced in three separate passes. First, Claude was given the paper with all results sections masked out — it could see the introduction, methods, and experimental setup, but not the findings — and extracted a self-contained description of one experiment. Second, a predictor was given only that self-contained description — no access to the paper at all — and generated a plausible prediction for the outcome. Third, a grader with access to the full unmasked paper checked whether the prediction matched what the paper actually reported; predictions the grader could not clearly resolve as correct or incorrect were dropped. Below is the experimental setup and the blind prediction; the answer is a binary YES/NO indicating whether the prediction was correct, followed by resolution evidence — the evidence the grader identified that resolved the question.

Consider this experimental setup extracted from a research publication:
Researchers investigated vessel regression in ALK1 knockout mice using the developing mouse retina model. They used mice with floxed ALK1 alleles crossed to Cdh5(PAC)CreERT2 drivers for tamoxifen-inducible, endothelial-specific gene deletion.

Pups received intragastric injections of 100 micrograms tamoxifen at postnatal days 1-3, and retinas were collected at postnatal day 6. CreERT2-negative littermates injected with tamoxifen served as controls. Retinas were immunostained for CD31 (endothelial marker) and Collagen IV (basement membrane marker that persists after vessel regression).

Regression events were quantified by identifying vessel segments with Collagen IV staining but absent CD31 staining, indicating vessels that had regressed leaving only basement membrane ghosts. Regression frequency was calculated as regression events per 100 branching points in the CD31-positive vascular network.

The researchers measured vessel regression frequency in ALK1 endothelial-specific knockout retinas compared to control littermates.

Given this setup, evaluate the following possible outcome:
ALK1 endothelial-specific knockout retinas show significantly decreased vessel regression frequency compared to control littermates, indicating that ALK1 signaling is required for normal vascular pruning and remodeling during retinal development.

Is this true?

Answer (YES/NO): YES